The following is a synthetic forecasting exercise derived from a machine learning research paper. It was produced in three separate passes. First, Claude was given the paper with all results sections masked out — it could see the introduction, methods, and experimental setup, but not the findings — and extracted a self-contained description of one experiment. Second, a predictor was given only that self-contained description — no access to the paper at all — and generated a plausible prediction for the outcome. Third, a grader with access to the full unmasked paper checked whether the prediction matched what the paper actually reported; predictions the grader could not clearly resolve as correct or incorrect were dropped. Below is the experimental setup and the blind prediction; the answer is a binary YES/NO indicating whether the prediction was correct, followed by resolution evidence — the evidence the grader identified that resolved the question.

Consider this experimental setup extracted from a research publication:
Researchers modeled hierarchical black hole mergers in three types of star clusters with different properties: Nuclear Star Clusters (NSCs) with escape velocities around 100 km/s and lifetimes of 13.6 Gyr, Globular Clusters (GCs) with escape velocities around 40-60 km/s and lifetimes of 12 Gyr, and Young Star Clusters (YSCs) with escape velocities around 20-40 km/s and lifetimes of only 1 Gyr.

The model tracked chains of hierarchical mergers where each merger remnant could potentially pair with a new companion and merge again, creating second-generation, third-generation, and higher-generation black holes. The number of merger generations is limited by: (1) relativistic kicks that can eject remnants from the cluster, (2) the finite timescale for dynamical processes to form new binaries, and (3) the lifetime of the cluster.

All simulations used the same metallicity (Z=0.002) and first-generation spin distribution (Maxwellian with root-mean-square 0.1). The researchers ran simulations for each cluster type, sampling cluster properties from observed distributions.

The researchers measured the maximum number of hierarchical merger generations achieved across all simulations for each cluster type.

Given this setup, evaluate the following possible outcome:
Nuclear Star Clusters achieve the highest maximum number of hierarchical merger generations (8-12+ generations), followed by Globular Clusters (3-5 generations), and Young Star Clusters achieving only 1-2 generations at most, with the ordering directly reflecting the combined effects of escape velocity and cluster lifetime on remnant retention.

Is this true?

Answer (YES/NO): NO